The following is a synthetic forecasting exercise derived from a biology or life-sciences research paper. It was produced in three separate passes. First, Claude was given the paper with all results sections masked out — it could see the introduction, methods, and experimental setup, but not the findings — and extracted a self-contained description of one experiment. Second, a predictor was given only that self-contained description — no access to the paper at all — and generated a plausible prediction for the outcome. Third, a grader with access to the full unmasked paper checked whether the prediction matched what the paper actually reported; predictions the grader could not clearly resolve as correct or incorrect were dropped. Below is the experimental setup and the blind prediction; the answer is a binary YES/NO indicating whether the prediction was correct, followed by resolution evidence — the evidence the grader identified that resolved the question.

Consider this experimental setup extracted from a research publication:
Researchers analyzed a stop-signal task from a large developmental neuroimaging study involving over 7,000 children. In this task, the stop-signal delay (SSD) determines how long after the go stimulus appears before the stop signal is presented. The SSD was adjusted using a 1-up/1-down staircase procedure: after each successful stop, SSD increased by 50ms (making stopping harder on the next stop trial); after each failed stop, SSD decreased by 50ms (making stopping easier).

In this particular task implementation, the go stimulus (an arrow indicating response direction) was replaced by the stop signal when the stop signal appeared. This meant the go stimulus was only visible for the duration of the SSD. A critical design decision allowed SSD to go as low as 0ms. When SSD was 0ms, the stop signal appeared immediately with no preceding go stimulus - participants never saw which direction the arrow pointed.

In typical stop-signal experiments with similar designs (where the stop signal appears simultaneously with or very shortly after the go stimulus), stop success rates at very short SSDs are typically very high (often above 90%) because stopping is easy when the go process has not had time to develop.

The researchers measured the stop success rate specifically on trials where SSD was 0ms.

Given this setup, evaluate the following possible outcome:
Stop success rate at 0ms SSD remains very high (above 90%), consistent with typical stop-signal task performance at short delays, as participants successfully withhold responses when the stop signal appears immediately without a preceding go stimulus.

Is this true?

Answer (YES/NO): NO